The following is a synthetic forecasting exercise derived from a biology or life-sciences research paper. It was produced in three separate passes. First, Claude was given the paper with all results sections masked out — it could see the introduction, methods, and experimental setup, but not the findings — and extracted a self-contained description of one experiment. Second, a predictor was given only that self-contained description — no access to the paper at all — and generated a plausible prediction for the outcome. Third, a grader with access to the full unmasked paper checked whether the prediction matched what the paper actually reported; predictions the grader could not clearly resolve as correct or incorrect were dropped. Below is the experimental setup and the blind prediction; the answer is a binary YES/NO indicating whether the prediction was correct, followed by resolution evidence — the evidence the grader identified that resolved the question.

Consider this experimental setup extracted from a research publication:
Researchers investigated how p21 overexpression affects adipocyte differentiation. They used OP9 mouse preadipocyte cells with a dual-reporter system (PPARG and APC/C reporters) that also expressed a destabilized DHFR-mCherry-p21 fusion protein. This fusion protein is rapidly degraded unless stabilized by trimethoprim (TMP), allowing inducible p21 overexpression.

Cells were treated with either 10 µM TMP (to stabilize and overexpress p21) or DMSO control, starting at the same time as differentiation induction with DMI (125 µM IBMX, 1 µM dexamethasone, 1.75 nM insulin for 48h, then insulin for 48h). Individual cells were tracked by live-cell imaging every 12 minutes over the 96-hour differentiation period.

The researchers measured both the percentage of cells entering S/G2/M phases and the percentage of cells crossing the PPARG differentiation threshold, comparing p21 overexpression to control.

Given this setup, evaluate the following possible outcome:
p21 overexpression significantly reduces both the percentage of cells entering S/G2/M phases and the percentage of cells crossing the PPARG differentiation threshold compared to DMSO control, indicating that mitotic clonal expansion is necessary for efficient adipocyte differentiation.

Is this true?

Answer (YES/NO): NO